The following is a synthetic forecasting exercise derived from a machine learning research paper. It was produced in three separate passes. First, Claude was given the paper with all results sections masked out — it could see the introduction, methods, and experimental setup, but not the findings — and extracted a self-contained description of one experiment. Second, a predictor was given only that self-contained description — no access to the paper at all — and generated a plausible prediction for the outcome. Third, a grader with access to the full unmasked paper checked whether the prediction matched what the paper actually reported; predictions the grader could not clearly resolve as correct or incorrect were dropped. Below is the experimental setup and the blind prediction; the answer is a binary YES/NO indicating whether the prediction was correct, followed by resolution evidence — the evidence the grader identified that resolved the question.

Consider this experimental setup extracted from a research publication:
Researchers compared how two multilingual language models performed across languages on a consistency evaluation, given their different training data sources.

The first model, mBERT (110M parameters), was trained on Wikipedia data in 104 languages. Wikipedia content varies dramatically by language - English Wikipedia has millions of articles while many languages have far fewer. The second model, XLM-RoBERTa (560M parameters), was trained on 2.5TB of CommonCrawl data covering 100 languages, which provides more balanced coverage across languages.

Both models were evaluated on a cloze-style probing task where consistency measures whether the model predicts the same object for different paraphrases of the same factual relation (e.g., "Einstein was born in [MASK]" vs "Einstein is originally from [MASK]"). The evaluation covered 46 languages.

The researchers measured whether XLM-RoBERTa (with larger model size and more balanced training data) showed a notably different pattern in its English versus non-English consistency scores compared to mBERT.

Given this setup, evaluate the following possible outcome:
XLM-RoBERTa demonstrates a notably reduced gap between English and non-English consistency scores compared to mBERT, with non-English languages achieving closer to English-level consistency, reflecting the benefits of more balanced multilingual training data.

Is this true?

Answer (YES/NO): NO